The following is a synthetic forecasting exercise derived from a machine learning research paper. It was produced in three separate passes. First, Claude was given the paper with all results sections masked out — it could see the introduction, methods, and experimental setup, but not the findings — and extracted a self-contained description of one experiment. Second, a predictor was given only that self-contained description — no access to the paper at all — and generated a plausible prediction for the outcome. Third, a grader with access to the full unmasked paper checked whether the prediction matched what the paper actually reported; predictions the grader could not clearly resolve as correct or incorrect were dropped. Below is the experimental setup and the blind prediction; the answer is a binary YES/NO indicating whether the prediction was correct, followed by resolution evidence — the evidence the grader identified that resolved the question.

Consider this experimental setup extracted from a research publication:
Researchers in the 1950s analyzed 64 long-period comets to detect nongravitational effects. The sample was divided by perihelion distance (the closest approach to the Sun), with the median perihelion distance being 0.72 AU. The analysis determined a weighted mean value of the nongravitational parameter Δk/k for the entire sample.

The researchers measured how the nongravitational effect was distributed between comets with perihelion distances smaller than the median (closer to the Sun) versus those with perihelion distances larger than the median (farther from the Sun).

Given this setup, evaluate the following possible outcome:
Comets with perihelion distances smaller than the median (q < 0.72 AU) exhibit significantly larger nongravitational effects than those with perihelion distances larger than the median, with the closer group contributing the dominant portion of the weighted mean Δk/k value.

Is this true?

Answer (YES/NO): YES